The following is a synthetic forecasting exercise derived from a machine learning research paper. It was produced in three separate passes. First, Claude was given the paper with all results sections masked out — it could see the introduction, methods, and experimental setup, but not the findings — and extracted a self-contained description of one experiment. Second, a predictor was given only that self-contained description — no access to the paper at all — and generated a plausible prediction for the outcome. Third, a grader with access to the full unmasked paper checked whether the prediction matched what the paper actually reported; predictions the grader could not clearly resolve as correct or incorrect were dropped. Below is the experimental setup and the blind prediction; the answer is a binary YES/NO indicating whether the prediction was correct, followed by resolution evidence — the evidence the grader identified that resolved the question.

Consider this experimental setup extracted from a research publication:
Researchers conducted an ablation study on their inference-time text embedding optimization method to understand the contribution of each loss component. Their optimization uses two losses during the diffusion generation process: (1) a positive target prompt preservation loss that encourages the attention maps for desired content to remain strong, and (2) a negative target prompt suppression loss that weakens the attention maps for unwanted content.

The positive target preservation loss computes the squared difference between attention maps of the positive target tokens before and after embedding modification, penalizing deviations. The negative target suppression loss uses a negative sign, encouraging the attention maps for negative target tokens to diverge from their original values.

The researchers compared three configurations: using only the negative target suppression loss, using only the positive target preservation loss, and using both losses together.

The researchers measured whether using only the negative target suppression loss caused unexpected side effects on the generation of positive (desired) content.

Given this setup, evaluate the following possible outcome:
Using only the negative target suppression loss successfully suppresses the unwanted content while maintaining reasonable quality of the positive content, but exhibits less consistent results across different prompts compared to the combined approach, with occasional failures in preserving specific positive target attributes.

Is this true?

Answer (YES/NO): NO